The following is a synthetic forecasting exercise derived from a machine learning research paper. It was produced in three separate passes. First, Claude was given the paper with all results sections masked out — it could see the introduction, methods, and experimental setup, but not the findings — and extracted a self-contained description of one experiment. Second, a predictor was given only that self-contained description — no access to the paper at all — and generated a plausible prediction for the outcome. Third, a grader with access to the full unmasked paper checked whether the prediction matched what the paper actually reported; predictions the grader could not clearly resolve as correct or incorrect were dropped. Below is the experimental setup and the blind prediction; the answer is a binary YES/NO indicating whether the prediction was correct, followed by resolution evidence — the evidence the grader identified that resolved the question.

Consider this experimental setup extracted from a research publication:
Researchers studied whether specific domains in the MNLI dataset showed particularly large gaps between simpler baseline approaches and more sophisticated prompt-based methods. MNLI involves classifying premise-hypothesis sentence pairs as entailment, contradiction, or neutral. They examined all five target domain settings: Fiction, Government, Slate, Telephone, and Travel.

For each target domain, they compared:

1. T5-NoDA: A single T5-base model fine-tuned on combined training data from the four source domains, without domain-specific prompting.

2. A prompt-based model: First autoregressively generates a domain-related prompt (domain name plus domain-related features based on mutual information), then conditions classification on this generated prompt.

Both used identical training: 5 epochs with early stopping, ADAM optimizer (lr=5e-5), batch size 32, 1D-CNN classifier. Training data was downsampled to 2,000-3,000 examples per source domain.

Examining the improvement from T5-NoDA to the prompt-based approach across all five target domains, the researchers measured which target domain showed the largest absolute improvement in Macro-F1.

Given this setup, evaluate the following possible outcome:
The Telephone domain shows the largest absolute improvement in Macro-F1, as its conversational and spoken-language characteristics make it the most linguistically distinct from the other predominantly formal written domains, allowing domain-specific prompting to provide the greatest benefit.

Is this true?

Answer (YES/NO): YES